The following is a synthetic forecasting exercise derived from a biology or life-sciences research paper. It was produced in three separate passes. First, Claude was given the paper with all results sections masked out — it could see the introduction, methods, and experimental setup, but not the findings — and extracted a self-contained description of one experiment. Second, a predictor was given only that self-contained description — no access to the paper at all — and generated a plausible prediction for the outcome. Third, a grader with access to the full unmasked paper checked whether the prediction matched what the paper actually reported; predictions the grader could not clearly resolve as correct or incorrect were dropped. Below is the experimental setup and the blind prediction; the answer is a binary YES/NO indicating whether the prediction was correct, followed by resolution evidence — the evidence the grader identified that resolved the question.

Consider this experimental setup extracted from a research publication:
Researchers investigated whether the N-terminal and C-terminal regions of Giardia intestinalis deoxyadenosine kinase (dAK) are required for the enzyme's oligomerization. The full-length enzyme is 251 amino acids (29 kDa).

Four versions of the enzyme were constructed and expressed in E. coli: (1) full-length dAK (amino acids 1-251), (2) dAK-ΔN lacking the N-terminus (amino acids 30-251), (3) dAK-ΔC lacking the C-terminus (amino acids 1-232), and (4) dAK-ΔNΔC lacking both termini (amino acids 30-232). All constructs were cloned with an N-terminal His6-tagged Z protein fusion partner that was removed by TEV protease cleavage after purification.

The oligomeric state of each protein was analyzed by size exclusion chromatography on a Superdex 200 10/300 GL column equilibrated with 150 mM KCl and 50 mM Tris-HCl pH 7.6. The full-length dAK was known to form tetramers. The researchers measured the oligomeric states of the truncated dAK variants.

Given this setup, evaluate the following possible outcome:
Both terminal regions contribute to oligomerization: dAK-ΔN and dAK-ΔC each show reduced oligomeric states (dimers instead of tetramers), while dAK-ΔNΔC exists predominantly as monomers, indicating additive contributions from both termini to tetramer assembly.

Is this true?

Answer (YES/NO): NO